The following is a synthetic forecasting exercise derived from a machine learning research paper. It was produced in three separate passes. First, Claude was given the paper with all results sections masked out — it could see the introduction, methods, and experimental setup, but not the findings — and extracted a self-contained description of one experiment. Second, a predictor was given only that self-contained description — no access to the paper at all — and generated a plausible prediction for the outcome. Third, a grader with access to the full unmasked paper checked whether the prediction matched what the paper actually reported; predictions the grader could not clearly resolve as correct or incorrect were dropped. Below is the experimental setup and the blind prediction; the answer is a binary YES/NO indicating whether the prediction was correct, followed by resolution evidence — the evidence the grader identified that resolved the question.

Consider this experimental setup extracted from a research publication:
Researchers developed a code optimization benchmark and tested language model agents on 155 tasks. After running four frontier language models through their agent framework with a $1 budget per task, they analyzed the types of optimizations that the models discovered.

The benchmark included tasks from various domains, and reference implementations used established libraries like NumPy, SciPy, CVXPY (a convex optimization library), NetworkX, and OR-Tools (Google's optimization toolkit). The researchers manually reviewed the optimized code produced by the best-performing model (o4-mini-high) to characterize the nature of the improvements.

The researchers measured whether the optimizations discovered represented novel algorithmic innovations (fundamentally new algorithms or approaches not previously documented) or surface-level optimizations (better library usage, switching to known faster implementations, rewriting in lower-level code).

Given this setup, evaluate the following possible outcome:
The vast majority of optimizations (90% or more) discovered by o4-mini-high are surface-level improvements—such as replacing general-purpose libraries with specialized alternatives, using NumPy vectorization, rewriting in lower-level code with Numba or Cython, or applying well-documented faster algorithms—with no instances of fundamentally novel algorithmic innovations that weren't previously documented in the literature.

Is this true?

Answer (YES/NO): YES